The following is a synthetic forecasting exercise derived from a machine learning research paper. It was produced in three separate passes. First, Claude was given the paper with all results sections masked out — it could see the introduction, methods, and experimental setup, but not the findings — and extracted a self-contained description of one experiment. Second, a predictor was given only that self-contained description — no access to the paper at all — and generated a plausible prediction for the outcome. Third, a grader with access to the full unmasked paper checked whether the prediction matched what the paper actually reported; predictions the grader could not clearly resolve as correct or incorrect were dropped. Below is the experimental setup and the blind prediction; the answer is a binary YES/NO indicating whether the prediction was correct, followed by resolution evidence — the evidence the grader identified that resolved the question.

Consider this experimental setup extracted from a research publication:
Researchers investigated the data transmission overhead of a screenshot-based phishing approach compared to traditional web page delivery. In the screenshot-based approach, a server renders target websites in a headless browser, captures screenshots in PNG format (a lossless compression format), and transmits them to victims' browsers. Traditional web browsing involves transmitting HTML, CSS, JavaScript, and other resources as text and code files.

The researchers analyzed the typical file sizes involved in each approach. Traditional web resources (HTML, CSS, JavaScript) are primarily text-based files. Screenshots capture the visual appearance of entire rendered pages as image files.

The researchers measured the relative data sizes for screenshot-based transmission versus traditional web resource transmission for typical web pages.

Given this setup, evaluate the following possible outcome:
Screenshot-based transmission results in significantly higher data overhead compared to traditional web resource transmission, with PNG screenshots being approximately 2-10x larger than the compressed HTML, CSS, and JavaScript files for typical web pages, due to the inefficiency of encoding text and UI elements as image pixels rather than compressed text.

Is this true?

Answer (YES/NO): NO